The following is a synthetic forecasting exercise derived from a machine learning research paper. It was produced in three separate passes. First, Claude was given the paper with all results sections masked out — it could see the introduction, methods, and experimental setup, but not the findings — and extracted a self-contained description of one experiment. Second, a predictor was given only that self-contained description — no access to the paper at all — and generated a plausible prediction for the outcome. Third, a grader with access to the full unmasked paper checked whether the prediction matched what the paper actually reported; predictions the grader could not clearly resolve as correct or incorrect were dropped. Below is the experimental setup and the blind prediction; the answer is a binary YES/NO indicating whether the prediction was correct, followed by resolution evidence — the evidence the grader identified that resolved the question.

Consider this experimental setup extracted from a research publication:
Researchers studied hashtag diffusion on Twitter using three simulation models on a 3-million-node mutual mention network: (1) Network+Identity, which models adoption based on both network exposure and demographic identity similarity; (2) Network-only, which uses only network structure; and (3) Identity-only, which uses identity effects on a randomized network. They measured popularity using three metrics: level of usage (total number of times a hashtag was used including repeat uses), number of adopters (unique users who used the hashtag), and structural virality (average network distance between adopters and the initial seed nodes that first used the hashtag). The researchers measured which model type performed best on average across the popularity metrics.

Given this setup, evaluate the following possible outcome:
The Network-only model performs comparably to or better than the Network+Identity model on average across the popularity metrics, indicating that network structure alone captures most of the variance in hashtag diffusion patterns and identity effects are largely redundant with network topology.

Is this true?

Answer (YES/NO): YES